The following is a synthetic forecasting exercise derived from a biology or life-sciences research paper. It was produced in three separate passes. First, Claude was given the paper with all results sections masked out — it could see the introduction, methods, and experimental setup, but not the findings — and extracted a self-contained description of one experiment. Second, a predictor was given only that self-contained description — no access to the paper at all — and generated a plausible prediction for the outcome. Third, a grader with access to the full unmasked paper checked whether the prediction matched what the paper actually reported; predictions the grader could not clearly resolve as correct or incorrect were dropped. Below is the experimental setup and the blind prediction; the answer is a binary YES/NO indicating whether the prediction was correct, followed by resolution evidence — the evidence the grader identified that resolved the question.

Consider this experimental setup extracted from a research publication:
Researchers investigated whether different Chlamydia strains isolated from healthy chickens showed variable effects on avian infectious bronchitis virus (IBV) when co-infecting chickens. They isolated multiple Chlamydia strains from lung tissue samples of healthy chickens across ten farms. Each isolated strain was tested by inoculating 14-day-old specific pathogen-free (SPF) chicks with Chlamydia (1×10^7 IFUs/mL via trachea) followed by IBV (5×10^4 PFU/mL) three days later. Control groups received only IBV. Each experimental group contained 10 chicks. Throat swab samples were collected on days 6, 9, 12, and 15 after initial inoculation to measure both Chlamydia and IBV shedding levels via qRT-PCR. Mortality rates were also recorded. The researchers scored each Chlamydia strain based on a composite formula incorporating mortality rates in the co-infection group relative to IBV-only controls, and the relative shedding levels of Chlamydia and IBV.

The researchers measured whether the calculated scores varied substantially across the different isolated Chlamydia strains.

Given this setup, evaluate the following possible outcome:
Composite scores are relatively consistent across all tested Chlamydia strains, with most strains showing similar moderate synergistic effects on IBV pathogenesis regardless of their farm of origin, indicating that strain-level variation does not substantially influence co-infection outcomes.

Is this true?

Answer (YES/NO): NO